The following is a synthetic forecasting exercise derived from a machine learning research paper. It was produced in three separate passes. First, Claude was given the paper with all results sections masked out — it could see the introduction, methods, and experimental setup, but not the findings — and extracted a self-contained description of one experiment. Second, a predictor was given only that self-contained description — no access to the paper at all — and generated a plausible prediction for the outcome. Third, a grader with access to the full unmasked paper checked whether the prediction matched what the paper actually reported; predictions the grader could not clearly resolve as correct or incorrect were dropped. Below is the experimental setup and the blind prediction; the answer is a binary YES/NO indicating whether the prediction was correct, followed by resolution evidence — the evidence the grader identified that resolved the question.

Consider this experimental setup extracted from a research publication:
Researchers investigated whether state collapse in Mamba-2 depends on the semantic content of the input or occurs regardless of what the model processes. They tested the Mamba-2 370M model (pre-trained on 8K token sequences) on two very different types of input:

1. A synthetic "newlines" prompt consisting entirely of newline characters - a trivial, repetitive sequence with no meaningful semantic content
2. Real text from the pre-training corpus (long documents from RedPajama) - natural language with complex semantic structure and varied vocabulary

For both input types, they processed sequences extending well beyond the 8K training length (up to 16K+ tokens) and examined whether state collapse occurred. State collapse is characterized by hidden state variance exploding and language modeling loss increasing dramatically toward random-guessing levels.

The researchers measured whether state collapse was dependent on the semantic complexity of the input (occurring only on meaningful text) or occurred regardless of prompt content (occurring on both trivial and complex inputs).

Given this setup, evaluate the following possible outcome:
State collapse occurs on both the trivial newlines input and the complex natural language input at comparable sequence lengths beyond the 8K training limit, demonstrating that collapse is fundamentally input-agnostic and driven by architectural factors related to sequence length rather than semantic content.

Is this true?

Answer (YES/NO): YES